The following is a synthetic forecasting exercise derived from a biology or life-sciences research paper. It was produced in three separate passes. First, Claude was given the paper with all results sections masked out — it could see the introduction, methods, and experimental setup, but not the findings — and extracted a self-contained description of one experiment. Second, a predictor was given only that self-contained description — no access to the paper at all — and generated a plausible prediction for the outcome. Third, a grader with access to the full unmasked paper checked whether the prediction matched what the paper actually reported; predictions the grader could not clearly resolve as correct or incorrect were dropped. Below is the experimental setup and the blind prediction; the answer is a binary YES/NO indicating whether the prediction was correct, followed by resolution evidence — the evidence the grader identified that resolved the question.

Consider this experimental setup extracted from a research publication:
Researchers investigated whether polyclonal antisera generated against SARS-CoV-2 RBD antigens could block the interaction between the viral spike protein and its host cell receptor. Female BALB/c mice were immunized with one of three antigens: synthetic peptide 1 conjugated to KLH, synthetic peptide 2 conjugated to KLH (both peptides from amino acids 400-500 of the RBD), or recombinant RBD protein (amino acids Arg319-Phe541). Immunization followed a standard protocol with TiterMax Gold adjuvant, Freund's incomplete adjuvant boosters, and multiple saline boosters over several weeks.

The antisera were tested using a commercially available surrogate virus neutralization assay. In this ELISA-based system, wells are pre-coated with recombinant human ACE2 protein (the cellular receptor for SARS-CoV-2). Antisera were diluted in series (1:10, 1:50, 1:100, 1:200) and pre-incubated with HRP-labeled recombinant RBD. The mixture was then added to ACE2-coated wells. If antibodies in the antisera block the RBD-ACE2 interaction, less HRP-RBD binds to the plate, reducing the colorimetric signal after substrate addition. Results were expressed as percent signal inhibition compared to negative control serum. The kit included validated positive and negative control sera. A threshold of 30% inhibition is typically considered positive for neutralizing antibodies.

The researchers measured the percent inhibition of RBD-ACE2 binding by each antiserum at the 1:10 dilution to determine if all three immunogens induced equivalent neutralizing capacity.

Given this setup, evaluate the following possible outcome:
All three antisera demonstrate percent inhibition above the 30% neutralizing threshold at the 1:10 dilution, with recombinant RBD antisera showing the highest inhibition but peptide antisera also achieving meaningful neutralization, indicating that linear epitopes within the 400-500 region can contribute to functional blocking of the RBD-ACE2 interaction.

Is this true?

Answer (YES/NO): NO